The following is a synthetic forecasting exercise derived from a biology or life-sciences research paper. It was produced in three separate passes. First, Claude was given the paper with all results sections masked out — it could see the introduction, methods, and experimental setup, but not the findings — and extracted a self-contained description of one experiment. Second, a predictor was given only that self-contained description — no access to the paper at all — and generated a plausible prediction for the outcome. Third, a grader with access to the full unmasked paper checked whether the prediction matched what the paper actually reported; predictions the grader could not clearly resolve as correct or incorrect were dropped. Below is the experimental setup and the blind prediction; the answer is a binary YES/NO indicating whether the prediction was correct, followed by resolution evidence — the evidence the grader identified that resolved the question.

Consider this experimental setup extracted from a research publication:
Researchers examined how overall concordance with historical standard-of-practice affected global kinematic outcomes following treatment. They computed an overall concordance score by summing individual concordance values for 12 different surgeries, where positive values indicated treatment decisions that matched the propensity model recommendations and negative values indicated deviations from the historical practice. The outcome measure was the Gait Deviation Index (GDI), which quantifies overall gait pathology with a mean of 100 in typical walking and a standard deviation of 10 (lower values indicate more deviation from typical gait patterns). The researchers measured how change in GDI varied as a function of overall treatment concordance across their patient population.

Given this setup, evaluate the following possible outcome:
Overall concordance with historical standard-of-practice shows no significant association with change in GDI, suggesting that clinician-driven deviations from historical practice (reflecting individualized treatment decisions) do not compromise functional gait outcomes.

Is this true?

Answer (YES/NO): NO